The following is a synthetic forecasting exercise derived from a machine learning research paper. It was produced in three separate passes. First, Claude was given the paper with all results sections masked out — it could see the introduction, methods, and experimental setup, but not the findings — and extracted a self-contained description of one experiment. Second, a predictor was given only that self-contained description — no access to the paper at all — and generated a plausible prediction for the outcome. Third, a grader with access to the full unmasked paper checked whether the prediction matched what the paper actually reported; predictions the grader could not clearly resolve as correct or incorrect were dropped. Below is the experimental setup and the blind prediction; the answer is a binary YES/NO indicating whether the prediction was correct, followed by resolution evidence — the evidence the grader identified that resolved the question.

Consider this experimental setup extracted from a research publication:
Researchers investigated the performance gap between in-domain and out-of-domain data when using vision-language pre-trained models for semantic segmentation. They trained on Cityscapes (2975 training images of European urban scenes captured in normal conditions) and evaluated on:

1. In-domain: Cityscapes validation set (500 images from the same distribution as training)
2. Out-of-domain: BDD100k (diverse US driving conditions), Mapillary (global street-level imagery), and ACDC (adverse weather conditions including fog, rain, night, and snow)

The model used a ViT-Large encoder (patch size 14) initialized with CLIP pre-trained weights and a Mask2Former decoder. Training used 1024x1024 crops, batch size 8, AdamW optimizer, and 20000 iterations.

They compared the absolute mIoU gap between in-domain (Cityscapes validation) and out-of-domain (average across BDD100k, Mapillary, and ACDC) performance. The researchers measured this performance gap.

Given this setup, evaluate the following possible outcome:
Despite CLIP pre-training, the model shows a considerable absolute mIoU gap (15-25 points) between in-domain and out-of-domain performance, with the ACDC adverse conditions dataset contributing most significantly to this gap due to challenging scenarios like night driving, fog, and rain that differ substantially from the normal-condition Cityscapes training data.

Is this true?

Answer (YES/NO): NO